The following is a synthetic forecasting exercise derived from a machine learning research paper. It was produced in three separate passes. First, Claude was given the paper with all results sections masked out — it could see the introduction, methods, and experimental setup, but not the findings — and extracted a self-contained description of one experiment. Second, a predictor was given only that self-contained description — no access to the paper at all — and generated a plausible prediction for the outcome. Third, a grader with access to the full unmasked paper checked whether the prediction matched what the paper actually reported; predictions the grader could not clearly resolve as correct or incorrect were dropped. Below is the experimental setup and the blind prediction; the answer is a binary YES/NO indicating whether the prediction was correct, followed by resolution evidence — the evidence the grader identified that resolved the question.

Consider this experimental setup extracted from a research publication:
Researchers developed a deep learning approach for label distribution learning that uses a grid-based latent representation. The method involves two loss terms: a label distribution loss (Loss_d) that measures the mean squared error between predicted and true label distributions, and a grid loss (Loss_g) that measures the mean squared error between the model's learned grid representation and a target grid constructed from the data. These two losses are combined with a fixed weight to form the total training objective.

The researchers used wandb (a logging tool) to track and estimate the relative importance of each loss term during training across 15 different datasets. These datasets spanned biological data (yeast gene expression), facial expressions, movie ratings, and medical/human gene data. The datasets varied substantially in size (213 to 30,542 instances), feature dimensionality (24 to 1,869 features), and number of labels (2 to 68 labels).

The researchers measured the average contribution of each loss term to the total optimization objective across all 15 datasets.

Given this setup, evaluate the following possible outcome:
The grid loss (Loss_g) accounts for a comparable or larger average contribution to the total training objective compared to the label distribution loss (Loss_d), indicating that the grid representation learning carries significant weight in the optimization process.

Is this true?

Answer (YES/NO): NO